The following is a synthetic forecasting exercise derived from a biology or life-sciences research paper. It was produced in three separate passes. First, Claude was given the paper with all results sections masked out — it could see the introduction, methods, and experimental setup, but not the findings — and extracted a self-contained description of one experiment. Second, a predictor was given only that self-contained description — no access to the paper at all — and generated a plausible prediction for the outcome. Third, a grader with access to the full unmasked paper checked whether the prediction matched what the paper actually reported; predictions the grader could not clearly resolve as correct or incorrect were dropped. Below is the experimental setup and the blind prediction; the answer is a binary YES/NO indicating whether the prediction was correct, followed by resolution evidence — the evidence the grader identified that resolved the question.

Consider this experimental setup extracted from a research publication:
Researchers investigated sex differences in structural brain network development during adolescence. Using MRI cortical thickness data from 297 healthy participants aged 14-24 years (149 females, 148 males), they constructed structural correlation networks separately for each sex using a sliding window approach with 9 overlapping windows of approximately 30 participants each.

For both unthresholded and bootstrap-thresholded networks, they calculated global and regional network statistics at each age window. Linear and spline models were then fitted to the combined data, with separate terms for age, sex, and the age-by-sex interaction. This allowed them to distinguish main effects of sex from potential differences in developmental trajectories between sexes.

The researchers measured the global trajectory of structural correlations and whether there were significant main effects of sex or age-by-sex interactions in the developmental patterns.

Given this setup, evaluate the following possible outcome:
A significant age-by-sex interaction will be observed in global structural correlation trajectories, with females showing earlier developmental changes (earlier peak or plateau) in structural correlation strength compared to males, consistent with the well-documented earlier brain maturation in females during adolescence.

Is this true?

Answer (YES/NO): NO